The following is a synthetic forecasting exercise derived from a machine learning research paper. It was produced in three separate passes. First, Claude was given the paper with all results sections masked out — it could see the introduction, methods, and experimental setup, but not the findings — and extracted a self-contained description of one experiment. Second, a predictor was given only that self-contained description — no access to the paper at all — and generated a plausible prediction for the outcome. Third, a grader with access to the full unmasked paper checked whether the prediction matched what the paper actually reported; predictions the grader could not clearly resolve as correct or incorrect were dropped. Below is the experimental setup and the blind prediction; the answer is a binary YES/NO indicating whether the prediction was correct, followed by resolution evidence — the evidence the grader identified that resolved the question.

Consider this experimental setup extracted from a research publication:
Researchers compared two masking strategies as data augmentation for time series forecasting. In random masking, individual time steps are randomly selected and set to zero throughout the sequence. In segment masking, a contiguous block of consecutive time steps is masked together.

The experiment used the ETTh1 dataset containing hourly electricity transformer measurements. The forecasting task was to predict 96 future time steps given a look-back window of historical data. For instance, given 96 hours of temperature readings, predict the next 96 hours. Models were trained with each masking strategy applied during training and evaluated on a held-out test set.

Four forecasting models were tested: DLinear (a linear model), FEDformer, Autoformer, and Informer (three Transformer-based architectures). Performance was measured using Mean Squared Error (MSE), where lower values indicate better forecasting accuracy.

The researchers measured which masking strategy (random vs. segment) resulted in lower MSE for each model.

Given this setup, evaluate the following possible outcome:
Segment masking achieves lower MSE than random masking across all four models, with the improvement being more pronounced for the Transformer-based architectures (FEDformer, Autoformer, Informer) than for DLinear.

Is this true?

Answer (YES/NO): NO